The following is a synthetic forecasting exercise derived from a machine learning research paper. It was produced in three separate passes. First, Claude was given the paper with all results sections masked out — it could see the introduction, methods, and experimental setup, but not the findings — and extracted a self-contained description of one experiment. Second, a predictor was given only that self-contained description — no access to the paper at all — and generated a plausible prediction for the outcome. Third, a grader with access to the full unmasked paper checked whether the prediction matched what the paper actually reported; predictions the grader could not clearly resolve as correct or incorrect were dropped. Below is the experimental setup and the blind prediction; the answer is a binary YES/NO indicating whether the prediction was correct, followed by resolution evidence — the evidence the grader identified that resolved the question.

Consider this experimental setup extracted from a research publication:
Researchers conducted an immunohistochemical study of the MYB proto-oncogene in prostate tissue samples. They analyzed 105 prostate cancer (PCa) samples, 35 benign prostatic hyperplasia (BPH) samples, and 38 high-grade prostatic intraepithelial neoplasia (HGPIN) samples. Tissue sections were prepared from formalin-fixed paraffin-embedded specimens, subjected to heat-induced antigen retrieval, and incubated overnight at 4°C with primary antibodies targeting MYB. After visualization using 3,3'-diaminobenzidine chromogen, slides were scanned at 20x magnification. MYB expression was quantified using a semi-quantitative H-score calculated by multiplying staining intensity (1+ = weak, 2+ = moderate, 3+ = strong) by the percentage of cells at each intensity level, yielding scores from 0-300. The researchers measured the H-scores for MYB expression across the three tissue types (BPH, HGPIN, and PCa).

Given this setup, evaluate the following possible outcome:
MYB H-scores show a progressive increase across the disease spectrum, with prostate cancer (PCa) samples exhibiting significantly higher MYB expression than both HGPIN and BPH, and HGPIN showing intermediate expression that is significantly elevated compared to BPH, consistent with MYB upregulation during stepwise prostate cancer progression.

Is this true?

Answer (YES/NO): NO